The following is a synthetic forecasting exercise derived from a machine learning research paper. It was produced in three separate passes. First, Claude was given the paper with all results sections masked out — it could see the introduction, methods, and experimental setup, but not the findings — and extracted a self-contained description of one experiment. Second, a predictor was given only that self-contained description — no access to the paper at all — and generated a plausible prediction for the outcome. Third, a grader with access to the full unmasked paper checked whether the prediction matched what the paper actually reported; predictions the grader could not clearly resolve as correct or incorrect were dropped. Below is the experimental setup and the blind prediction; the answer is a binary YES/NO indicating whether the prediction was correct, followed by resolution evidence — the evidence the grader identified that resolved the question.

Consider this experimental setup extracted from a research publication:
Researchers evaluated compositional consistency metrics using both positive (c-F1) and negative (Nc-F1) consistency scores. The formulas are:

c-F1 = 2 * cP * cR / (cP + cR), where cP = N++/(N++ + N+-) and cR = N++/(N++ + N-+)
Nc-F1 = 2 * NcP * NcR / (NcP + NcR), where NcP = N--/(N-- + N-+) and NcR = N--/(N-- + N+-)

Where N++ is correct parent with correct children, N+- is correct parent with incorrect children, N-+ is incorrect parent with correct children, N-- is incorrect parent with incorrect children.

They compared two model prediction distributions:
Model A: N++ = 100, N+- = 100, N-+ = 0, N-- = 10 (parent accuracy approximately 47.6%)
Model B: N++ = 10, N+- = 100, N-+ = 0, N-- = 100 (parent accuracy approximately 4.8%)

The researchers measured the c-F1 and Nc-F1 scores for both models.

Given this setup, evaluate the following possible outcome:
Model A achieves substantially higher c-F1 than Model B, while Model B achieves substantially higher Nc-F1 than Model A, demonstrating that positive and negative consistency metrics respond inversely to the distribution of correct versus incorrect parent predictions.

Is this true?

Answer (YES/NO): YES